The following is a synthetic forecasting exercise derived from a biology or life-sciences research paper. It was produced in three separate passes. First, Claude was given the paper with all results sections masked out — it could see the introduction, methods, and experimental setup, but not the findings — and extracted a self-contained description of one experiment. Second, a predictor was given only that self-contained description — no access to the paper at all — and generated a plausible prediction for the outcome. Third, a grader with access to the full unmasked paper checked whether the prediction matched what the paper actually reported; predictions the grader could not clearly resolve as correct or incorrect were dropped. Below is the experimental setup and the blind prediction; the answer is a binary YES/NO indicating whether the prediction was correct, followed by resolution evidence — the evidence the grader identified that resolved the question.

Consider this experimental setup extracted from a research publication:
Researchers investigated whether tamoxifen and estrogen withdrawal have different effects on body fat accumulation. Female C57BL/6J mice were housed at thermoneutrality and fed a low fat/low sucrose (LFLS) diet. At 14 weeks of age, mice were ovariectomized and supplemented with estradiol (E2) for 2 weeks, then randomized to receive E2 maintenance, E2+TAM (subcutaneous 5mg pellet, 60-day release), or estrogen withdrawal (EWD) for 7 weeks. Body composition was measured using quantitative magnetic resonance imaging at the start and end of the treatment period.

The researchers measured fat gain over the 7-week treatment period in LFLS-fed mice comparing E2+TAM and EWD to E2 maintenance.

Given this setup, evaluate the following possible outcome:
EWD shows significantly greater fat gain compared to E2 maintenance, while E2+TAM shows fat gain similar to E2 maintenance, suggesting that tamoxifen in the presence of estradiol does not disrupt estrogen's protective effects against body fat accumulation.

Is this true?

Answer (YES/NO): YES